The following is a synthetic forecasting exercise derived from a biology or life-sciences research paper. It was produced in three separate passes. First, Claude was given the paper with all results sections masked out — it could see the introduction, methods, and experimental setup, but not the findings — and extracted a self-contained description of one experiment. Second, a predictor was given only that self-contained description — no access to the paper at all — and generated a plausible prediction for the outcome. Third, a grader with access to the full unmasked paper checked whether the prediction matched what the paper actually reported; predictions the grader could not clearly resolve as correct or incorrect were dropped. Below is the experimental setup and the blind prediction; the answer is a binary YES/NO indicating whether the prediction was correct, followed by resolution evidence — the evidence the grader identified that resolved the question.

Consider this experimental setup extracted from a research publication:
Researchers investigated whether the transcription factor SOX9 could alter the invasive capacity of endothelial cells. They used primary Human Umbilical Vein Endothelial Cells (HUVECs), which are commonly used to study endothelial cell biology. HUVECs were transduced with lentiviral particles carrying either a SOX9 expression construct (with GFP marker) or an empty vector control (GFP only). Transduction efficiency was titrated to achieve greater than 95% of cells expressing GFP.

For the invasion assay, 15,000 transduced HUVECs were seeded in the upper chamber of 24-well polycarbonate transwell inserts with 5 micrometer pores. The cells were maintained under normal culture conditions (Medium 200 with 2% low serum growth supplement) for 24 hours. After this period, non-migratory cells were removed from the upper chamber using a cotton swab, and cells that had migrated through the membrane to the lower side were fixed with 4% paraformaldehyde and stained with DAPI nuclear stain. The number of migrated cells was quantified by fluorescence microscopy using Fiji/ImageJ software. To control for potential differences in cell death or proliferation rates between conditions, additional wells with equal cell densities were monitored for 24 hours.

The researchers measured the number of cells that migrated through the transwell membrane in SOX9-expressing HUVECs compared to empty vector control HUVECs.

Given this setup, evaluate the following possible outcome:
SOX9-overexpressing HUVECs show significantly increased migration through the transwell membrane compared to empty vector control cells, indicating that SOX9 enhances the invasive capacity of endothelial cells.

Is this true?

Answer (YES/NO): YES